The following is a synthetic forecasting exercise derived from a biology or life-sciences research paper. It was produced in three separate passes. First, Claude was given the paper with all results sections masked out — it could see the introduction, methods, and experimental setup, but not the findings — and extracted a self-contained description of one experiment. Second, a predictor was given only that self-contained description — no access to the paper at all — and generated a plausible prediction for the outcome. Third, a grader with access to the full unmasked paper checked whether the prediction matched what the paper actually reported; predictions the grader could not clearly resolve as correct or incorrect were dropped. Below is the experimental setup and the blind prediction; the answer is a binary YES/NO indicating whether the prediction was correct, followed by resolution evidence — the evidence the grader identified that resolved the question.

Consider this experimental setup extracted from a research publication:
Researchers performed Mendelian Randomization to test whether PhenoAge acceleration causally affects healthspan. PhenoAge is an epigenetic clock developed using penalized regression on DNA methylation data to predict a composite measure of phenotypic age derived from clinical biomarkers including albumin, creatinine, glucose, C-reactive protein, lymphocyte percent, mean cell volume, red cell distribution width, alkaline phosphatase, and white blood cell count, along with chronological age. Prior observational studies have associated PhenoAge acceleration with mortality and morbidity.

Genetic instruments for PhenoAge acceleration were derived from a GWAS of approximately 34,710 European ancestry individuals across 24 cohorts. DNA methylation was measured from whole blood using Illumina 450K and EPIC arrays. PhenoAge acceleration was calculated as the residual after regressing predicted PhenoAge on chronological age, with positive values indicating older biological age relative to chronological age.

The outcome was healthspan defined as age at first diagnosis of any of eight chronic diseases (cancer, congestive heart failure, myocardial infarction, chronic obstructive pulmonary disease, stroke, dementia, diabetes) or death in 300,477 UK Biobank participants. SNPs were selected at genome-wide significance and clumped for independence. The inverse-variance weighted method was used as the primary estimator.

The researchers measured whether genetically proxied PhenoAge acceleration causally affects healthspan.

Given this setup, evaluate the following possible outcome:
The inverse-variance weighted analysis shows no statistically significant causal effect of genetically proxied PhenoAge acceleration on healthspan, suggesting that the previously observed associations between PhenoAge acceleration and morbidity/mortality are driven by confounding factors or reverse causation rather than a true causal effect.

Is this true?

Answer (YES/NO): YES